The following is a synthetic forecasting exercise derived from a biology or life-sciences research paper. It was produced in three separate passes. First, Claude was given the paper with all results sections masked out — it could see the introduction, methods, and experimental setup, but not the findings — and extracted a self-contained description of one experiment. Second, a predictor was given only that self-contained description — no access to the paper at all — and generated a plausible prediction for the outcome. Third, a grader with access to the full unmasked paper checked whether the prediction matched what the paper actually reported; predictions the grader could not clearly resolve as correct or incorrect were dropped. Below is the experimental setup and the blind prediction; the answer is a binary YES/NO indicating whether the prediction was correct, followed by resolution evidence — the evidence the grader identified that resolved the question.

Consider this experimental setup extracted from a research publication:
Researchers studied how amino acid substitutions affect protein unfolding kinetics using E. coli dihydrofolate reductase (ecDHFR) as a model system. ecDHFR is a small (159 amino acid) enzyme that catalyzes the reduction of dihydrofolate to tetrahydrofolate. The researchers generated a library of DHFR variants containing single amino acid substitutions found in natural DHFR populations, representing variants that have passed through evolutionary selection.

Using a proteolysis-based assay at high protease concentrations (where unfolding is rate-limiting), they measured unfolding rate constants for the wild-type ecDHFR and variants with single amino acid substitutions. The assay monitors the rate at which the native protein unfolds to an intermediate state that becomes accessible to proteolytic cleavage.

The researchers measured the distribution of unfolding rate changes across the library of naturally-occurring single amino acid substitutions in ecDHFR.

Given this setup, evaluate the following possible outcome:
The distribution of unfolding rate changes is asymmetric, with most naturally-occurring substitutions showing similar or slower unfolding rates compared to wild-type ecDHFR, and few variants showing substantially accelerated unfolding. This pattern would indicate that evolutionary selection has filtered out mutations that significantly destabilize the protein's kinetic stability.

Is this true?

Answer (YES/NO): NO